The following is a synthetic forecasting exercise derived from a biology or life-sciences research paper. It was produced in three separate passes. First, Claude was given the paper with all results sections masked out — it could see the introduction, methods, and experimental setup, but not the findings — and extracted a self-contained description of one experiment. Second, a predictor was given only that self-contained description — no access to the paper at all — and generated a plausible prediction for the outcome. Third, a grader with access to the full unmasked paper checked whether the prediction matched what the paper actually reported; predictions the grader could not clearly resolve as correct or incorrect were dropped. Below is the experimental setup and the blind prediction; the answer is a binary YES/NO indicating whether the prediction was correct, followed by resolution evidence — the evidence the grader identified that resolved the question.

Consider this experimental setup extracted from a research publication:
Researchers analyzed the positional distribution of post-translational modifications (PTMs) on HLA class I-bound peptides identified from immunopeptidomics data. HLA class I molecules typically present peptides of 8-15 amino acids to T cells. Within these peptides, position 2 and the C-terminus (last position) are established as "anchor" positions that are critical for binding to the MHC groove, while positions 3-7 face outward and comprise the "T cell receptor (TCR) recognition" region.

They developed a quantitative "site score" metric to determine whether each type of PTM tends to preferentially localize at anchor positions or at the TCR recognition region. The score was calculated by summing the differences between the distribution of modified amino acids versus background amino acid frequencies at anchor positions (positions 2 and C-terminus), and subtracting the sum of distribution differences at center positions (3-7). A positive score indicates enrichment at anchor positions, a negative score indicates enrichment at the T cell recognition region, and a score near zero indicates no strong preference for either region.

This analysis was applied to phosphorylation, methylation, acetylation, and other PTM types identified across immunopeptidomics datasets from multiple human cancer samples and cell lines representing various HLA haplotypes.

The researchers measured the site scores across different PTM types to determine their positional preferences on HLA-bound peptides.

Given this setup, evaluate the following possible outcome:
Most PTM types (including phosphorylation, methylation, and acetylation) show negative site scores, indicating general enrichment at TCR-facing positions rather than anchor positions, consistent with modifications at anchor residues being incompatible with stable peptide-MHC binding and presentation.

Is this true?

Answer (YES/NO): NO